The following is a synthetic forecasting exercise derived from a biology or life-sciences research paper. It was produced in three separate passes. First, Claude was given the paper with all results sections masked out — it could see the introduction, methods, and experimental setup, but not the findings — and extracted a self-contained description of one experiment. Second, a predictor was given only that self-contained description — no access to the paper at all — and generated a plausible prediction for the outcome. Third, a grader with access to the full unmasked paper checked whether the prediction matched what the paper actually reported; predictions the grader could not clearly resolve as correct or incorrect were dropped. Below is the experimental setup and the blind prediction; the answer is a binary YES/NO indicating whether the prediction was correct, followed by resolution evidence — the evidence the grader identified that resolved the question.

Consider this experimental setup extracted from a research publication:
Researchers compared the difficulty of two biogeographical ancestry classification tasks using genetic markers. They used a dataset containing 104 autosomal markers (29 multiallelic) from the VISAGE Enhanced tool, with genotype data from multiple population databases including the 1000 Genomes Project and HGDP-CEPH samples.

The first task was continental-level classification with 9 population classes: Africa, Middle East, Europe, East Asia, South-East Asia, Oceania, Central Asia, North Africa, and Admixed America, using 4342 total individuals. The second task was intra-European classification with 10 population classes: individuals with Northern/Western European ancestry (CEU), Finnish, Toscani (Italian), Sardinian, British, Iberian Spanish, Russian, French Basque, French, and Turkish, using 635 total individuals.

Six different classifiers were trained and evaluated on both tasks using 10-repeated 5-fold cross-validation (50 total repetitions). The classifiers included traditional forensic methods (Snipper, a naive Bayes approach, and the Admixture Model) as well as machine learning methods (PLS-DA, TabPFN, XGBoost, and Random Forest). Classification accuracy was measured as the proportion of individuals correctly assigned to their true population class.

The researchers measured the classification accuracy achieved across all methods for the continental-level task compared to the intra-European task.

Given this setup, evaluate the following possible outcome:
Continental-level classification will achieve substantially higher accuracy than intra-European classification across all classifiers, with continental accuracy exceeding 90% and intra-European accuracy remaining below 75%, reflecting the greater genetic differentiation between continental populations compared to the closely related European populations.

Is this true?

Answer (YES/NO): NO